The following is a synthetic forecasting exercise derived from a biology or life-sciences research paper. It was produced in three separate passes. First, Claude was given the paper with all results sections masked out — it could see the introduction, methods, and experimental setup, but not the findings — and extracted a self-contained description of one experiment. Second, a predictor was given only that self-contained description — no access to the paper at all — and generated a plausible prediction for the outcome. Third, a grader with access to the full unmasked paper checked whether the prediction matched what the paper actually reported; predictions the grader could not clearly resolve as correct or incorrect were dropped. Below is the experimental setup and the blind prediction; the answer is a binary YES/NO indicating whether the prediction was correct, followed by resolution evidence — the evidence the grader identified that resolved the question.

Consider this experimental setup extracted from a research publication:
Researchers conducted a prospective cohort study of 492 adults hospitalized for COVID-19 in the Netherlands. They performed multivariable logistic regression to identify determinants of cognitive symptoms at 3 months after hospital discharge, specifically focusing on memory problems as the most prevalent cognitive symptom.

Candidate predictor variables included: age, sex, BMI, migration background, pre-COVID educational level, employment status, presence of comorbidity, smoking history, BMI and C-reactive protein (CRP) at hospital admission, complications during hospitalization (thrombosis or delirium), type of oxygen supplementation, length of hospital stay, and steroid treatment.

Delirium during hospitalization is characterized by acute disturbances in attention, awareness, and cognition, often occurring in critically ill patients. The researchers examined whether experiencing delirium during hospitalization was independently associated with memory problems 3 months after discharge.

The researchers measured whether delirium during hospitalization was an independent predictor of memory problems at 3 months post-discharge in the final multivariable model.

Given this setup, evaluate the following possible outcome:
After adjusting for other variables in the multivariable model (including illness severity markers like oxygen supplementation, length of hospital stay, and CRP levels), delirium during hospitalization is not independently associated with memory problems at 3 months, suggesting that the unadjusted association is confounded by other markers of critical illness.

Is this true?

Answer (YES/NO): YES